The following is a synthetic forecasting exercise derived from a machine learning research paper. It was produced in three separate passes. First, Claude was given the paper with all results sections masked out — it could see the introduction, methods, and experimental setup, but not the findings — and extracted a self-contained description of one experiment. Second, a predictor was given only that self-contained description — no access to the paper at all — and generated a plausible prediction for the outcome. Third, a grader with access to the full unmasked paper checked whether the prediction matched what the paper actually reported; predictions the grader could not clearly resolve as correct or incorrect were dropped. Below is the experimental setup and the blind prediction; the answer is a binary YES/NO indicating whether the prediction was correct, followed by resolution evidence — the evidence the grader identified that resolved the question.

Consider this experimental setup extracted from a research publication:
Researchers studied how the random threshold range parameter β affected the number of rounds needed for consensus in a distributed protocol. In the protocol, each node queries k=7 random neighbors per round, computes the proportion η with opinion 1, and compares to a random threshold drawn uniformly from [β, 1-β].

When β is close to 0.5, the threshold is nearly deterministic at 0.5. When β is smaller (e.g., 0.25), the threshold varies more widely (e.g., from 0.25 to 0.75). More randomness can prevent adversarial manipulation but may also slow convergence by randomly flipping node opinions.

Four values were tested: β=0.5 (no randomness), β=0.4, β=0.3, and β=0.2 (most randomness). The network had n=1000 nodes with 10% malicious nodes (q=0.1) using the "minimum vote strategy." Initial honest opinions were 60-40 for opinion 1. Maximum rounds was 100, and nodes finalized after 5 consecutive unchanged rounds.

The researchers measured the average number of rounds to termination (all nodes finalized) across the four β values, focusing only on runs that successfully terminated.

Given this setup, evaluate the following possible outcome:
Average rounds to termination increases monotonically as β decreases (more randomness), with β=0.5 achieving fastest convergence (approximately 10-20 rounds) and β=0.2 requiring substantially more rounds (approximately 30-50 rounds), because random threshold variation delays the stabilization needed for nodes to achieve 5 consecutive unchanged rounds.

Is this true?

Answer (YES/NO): NO